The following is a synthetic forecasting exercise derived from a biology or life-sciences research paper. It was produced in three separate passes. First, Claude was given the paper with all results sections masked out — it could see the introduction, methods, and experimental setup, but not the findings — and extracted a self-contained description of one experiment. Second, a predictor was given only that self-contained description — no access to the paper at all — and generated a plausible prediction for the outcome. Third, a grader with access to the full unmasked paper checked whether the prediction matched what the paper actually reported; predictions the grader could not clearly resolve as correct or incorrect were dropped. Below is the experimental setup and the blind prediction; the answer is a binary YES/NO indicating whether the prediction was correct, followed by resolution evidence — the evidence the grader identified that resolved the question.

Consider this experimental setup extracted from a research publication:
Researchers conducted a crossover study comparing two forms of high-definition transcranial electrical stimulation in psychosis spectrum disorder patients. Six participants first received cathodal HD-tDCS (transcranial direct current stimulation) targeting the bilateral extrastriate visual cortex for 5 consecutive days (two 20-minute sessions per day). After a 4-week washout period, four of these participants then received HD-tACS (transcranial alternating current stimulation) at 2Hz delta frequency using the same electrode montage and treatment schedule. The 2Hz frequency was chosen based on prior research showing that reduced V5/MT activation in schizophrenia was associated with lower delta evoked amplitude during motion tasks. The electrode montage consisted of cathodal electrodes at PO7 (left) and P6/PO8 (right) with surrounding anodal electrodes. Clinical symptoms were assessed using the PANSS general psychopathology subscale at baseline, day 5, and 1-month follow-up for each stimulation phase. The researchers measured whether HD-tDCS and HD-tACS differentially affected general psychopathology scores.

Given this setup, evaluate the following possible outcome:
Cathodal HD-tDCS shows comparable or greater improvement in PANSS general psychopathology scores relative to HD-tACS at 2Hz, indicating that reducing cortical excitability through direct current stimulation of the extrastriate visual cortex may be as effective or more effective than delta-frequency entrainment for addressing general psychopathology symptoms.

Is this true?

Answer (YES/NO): NO